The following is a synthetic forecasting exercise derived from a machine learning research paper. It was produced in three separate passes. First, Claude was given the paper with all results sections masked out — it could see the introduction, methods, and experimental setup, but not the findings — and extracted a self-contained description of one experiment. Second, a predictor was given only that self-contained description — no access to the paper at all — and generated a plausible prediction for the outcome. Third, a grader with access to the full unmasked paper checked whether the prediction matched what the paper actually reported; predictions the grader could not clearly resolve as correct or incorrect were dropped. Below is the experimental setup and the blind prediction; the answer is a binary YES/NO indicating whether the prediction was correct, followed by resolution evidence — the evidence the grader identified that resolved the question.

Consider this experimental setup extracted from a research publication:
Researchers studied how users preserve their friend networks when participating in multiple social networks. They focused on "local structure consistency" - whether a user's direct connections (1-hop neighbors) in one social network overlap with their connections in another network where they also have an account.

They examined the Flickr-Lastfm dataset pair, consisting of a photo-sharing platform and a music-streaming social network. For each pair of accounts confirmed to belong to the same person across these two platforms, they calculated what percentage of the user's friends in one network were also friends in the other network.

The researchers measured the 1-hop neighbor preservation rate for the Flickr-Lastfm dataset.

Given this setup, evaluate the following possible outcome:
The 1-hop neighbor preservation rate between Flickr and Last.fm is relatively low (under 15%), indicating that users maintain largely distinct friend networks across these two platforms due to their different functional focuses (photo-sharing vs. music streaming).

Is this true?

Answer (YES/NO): NO